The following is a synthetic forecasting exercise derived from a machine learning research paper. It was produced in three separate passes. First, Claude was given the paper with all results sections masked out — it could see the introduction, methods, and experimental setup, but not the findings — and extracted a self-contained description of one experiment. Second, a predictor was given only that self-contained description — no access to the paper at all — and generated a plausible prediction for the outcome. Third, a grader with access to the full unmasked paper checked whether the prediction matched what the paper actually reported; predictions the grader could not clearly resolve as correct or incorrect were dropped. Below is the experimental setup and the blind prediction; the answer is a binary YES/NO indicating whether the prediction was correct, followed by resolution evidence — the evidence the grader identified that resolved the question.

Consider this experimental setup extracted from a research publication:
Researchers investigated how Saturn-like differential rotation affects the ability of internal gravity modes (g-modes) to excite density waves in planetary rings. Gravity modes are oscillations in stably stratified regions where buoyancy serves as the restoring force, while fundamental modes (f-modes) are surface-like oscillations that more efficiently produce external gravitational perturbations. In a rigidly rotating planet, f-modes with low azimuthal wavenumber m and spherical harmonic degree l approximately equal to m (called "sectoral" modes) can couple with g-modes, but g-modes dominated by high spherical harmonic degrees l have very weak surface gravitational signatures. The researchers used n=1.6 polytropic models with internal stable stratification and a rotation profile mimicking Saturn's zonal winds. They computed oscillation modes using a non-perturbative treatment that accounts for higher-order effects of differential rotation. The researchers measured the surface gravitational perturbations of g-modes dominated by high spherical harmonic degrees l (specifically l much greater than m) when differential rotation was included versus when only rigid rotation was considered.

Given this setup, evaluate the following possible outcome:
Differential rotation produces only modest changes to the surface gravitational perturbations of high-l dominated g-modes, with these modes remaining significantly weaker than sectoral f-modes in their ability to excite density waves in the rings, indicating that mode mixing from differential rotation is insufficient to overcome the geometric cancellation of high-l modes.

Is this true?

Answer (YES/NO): NO